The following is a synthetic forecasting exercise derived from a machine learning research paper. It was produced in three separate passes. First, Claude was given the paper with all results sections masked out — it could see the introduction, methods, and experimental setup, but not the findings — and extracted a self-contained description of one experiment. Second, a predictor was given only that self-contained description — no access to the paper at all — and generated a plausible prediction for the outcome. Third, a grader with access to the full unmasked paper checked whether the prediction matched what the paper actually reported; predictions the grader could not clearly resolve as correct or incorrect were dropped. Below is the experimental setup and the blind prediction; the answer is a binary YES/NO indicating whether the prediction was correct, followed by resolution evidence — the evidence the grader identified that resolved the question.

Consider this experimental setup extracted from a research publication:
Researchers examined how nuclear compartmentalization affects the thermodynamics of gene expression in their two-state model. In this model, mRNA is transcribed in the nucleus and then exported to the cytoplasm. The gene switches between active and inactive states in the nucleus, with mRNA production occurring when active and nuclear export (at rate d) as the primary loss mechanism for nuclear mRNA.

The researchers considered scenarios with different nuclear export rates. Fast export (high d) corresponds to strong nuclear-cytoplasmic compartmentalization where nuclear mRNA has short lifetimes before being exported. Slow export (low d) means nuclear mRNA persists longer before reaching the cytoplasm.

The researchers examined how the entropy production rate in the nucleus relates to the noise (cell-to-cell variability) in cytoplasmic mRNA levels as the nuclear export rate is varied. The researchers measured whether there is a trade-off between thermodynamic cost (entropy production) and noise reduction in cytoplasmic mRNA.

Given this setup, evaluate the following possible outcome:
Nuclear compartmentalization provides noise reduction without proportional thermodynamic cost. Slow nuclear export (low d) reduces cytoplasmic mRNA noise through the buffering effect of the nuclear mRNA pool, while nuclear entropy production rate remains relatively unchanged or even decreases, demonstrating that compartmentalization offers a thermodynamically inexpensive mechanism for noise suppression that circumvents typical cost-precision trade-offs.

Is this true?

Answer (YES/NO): NO